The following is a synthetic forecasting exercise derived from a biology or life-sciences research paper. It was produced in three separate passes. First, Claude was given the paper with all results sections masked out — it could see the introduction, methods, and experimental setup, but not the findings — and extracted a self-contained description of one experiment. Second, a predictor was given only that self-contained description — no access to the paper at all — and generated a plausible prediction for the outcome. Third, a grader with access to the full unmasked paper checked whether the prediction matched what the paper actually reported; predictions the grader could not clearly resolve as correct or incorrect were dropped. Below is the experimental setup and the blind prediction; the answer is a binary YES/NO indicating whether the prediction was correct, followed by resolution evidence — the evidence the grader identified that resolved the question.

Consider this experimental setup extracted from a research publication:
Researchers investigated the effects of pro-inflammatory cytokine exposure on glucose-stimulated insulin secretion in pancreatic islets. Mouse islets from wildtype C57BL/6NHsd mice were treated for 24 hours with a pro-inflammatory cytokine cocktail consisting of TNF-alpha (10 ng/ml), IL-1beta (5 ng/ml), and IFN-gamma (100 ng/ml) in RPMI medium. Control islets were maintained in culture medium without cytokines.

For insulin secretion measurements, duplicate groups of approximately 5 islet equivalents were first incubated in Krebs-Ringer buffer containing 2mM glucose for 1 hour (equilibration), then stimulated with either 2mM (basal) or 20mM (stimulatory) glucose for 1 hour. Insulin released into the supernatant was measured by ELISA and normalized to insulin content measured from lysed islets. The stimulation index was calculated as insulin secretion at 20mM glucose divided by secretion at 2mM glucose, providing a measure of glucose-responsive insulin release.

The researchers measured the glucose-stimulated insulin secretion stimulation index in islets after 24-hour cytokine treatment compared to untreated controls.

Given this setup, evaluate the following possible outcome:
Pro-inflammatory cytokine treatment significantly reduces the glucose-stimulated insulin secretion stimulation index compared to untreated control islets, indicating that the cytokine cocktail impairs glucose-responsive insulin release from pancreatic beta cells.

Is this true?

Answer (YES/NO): YES